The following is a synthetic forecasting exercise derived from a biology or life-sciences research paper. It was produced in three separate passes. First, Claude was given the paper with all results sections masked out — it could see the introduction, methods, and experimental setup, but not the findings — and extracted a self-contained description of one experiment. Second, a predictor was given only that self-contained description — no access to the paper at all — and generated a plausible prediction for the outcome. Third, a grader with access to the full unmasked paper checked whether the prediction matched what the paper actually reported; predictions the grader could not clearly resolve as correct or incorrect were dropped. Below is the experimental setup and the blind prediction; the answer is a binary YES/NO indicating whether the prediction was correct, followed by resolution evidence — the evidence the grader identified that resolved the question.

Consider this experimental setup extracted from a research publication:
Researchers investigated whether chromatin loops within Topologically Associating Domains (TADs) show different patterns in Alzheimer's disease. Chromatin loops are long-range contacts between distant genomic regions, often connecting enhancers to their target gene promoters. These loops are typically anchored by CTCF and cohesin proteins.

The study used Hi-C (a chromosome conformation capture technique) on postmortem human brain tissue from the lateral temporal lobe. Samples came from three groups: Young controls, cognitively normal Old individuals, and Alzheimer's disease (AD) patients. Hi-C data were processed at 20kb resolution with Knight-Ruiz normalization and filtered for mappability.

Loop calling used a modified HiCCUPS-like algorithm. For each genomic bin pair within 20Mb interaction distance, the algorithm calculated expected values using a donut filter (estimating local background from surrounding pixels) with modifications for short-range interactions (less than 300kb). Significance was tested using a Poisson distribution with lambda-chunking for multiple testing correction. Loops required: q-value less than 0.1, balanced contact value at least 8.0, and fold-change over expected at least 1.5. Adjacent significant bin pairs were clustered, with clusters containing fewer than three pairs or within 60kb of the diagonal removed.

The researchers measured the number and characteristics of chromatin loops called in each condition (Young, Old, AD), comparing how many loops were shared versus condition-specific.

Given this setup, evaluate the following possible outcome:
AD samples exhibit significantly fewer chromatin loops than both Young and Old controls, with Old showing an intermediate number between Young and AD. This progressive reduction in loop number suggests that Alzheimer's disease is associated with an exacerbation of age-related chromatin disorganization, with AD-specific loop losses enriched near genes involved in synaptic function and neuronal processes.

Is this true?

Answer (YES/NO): NO